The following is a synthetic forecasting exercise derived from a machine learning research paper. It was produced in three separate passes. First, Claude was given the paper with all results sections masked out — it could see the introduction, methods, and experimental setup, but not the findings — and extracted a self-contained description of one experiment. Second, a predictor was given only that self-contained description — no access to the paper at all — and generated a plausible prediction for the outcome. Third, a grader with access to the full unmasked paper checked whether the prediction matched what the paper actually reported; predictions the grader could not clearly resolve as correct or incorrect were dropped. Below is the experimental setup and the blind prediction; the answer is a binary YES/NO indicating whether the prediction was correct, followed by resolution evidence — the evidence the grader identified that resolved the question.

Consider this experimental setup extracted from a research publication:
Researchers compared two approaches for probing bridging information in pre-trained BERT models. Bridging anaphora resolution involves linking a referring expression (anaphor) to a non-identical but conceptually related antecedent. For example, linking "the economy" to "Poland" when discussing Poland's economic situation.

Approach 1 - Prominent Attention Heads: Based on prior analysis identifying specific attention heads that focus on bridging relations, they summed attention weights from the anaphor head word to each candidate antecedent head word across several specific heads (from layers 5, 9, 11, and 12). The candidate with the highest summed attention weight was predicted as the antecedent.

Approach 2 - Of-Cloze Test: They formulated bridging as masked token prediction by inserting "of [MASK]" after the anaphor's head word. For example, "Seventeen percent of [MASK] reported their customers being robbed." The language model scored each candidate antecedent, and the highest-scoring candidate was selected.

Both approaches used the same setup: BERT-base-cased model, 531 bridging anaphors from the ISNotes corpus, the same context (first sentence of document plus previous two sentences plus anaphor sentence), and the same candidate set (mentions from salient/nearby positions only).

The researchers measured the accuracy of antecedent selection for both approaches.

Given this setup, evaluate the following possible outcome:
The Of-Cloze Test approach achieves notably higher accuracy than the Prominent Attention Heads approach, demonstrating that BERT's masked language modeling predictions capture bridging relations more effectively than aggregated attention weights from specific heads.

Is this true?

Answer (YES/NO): YES